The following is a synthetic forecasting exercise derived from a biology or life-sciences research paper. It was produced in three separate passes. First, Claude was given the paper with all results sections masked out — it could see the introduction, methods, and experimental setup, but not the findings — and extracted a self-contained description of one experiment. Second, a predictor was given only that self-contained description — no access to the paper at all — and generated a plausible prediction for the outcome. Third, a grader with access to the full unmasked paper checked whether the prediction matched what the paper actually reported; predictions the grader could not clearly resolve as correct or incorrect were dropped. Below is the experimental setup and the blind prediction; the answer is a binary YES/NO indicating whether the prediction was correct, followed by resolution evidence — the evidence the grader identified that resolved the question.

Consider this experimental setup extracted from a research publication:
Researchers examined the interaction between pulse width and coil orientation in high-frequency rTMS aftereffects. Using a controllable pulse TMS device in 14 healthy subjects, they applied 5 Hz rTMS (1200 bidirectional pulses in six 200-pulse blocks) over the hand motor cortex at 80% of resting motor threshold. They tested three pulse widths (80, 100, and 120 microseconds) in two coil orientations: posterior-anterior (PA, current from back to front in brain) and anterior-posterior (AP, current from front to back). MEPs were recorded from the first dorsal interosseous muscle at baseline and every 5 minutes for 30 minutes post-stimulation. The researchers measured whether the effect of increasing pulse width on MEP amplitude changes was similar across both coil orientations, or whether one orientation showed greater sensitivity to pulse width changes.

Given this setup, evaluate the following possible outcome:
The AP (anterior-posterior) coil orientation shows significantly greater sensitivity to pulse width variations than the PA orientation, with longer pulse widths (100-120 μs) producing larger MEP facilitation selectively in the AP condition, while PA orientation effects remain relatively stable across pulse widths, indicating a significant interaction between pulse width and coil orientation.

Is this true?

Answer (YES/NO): NO